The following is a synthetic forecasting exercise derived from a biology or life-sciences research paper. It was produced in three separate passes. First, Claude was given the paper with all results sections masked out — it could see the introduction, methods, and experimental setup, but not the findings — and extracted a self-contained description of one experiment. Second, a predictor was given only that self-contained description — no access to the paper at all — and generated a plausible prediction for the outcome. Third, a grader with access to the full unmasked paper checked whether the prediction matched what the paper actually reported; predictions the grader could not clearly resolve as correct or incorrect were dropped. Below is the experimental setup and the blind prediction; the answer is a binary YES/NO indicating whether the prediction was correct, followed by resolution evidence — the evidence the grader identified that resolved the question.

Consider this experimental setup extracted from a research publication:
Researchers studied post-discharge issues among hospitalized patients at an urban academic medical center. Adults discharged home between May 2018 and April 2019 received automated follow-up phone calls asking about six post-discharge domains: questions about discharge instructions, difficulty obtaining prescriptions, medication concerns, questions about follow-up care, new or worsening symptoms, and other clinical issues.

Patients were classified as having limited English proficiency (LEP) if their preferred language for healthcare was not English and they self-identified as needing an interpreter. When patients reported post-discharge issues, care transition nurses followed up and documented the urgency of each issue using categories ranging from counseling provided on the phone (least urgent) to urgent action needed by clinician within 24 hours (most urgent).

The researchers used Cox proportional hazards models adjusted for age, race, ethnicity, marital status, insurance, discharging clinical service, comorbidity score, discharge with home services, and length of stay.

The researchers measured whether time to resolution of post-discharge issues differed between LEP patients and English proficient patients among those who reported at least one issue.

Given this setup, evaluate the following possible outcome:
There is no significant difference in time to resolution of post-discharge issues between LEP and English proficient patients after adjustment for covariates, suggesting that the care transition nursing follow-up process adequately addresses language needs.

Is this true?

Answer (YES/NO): NO